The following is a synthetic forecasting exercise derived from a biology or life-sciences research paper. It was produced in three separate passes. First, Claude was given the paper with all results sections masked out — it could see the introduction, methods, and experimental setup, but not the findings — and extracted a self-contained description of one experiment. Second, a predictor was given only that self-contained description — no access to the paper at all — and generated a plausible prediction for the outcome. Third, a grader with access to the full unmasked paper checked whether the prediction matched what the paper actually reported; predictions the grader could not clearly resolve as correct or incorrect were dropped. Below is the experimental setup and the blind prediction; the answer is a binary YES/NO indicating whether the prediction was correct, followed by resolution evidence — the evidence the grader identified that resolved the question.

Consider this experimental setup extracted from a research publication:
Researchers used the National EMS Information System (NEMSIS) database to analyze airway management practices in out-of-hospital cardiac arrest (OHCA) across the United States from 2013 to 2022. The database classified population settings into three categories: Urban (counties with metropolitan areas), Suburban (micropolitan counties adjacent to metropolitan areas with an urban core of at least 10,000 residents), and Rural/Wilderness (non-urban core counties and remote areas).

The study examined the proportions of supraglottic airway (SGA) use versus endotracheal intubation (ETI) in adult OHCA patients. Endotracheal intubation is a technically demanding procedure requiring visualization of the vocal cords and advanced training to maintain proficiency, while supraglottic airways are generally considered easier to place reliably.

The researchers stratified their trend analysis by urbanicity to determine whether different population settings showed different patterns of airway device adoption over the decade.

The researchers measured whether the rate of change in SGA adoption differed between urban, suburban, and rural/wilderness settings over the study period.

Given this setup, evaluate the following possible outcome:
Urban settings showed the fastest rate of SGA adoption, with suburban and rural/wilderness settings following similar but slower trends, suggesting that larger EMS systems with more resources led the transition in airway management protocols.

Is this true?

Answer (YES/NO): NO